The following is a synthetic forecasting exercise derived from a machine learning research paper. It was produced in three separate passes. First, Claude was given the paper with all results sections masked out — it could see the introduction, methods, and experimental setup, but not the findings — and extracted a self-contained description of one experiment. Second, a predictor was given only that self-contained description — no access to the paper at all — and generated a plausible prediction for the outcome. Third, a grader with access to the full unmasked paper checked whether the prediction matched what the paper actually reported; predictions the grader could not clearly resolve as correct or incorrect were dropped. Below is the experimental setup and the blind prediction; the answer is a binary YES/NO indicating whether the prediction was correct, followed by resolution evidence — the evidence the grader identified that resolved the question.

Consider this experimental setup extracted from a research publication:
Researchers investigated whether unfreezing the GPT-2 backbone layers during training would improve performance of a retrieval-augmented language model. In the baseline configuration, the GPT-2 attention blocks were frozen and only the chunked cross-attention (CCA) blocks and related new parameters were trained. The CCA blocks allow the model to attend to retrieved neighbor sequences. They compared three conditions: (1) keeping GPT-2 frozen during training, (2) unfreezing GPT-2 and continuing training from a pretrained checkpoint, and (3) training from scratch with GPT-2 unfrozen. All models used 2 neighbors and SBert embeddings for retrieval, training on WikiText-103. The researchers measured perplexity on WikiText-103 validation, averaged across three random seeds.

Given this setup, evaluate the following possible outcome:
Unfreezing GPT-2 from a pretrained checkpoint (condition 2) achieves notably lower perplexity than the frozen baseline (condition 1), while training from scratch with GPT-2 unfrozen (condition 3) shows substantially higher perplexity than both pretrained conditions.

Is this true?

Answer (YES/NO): NO